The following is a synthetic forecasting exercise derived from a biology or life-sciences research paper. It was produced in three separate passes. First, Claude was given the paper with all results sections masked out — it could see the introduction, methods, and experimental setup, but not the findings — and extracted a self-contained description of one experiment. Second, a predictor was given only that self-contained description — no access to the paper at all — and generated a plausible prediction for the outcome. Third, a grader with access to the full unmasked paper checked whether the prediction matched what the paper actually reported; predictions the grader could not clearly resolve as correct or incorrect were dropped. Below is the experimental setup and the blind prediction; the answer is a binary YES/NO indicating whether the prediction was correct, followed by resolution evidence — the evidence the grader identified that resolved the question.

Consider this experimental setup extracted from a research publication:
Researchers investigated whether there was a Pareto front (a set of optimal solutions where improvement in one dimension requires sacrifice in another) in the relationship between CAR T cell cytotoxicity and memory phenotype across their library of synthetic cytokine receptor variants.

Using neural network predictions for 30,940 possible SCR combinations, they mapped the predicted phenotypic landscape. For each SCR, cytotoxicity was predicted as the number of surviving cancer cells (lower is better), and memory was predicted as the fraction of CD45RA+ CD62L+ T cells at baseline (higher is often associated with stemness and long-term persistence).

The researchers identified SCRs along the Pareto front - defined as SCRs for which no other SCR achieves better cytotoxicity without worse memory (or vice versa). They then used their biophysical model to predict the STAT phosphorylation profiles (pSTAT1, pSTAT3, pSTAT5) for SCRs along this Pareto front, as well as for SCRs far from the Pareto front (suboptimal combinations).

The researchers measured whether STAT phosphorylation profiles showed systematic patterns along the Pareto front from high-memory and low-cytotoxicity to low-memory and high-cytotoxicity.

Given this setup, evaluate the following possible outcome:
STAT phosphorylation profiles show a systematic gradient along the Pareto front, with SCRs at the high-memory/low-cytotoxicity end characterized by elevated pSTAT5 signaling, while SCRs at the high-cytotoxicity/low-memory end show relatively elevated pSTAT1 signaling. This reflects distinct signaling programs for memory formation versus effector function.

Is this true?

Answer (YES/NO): NO